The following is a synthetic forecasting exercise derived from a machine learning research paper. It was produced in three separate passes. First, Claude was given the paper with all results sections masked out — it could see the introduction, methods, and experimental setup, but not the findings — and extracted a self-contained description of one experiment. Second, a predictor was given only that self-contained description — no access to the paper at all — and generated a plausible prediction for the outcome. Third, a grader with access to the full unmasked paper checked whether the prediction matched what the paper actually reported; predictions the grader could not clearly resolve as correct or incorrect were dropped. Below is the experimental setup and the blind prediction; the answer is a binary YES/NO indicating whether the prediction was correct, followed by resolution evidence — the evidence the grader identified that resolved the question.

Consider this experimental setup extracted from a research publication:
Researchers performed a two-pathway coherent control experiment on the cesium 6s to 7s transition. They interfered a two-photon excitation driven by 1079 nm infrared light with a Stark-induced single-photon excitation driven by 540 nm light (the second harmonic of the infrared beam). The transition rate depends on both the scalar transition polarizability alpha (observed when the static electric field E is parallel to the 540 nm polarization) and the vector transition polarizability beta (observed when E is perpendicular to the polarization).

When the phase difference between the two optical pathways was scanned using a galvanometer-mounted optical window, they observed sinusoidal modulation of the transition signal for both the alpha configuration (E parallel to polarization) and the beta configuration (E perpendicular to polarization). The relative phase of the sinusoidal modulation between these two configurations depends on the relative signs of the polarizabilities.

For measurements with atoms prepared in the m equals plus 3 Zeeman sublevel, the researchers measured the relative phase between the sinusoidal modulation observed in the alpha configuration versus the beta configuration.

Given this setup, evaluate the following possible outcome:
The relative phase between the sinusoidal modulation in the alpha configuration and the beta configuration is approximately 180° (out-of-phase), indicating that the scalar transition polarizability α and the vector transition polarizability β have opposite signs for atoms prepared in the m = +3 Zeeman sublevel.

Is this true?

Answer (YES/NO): YES